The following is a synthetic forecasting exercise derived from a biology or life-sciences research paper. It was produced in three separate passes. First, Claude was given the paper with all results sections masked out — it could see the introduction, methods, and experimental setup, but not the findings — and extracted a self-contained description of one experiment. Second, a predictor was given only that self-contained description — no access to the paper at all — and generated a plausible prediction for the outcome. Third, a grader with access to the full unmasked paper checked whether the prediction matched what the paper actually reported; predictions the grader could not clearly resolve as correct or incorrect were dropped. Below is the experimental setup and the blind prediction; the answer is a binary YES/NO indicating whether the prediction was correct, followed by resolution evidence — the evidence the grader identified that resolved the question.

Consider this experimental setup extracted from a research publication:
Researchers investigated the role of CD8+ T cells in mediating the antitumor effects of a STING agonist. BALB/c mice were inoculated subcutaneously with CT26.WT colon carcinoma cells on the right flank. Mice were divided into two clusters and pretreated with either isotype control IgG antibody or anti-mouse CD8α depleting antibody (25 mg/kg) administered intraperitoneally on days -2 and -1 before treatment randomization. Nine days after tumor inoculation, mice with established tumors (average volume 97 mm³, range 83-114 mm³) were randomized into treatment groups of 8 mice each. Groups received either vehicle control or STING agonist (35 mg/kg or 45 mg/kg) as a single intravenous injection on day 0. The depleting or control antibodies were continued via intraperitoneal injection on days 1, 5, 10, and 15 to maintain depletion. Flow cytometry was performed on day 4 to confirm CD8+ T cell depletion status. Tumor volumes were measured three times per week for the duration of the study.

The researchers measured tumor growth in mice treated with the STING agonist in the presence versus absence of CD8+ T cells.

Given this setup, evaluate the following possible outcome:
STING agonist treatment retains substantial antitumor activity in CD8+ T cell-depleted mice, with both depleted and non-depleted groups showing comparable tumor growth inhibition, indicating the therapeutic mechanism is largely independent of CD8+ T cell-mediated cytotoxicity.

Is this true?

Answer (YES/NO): NO